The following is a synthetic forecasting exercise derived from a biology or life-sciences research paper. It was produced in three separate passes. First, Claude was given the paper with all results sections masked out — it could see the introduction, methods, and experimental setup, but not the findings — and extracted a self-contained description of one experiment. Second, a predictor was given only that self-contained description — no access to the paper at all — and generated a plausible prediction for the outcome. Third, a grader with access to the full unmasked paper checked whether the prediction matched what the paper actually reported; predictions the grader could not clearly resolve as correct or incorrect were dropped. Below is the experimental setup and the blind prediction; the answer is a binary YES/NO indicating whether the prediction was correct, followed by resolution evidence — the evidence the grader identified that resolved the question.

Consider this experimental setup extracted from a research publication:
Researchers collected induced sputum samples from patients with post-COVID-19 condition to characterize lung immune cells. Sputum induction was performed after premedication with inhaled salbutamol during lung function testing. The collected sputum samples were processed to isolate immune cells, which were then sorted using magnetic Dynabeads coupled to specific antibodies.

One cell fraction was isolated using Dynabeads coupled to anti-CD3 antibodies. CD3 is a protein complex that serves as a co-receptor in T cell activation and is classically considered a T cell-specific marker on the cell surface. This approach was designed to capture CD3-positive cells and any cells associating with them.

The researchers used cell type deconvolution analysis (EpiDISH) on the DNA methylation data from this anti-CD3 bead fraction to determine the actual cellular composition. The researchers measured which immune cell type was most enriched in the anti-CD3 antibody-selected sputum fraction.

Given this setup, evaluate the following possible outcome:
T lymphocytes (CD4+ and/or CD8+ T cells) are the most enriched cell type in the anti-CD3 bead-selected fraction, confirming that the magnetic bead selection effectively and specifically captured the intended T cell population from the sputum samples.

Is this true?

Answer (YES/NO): NO